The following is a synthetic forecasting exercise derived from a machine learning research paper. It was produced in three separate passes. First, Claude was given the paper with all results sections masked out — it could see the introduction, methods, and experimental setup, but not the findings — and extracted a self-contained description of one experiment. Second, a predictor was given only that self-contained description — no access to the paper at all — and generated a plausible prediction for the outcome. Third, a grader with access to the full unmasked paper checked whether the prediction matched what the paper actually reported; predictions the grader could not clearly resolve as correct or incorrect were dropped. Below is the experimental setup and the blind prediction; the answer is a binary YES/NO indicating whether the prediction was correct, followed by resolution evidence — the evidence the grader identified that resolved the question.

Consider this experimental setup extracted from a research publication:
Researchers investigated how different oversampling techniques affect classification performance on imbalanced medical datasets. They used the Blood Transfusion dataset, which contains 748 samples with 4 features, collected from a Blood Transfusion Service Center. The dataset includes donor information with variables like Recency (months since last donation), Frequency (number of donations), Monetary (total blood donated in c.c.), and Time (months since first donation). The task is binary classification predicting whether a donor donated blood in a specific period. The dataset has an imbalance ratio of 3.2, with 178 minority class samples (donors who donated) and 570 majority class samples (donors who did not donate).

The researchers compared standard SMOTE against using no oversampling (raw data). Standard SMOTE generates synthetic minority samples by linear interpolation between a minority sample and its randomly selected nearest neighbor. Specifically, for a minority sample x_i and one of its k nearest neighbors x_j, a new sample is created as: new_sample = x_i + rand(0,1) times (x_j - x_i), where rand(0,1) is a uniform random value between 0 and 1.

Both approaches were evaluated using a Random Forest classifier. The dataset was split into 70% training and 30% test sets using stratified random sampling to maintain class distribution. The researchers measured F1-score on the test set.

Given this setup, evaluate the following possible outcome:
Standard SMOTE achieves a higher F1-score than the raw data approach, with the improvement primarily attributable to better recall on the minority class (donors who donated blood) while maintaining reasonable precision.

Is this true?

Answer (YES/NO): NO